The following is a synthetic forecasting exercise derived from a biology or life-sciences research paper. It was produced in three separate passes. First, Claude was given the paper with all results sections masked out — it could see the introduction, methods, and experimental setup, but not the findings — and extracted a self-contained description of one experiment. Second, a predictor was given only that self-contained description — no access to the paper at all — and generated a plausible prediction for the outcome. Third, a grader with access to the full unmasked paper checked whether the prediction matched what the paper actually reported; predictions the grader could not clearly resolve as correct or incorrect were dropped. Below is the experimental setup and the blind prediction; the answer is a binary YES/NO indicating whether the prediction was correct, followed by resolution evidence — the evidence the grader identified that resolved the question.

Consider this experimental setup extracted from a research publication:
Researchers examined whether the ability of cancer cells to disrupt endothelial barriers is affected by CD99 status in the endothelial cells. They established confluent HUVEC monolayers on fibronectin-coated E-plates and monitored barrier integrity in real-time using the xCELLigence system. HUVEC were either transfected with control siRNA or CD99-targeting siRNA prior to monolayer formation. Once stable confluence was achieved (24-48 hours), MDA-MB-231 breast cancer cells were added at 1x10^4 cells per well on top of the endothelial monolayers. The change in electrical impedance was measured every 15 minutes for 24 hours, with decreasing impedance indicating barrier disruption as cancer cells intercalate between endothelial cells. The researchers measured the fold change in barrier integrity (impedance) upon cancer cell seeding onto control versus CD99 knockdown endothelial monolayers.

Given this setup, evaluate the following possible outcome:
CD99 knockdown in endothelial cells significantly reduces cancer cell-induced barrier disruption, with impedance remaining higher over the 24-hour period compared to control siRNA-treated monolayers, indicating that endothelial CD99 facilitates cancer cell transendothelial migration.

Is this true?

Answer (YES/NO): YES